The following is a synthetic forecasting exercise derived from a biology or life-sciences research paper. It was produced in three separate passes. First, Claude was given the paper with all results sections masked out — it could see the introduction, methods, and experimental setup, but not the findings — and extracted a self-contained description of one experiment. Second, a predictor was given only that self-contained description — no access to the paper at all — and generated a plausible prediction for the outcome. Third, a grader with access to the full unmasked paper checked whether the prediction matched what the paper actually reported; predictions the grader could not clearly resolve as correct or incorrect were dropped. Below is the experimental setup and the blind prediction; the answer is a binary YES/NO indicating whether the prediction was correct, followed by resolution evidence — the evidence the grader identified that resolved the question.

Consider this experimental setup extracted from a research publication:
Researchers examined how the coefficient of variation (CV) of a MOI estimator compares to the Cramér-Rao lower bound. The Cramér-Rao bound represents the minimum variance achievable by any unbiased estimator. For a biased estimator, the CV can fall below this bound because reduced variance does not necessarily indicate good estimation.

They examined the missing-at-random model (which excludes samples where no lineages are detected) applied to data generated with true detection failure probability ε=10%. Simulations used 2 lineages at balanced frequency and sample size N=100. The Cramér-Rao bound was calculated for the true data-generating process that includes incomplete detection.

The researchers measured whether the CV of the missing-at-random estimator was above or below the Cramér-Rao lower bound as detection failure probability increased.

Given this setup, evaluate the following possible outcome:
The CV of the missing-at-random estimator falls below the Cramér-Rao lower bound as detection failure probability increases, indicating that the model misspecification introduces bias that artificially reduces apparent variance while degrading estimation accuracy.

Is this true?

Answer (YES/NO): YES